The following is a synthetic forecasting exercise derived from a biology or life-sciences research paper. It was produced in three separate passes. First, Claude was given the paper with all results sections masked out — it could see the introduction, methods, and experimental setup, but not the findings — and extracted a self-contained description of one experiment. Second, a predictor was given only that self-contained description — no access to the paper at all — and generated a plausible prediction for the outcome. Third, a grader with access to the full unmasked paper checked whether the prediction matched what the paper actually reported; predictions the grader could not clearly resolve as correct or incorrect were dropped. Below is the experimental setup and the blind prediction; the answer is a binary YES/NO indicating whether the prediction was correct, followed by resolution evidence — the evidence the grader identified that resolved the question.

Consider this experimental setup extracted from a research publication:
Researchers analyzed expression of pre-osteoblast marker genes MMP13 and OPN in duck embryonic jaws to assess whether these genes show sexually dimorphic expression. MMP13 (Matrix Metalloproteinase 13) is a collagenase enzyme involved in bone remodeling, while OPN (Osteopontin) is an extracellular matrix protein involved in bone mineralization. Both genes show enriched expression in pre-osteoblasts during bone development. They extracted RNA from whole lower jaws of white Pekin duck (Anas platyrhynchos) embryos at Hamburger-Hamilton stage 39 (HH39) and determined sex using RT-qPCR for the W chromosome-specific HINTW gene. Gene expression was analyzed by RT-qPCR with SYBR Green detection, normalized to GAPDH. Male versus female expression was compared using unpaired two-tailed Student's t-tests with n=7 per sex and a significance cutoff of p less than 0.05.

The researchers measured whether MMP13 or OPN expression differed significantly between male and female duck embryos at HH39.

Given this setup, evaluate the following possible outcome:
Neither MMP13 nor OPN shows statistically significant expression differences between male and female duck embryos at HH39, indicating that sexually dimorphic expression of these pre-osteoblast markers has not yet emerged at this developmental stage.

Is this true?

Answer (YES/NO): YES